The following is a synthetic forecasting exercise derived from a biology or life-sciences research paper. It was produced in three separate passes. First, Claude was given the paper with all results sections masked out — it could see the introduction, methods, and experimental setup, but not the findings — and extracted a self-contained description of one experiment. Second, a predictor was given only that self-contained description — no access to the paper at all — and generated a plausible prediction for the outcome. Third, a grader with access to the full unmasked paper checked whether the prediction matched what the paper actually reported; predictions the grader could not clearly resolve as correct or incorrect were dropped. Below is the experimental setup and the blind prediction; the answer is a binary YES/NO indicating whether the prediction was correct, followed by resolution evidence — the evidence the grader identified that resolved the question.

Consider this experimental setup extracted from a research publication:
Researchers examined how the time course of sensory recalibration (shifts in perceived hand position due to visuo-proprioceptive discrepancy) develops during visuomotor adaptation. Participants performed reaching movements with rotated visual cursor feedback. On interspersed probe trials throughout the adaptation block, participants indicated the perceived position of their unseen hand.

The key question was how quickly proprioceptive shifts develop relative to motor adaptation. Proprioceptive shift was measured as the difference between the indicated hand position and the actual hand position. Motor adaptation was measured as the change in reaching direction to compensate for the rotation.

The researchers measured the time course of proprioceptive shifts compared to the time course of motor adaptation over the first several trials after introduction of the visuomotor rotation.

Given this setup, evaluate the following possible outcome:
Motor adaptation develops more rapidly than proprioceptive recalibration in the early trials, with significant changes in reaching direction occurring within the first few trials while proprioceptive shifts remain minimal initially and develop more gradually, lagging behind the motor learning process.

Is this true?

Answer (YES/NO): NO